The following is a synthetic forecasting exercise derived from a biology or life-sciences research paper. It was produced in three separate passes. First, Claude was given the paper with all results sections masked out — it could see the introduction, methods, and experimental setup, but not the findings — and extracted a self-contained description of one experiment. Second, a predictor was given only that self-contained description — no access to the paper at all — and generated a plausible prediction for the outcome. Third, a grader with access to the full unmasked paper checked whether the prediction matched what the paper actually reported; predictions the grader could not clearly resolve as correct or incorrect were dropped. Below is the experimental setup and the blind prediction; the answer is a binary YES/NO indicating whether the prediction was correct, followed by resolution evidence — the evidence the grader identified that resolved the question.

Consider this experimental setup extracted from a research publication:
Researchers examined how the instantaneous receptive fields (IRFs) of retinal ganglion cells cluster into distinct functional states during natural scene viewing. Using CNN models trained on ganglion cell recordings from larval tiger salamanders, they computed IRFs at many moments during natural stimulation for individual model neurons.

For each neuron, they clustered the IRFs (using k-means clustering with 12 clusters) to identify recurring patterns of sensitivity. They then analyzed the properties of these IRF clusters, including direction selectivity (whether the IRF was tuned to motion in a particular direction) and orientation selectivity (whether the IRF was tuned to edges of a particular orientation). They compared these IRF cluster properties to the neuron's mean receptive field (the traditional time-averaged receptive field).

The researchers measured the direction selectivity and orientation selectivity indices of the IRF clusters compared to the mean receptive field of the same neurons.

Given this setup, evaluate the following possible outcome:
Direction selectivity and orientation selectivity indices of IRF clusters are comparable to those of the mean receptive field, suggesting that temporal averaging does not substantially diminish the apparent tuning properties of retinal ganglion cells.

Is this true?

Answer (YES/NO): NO